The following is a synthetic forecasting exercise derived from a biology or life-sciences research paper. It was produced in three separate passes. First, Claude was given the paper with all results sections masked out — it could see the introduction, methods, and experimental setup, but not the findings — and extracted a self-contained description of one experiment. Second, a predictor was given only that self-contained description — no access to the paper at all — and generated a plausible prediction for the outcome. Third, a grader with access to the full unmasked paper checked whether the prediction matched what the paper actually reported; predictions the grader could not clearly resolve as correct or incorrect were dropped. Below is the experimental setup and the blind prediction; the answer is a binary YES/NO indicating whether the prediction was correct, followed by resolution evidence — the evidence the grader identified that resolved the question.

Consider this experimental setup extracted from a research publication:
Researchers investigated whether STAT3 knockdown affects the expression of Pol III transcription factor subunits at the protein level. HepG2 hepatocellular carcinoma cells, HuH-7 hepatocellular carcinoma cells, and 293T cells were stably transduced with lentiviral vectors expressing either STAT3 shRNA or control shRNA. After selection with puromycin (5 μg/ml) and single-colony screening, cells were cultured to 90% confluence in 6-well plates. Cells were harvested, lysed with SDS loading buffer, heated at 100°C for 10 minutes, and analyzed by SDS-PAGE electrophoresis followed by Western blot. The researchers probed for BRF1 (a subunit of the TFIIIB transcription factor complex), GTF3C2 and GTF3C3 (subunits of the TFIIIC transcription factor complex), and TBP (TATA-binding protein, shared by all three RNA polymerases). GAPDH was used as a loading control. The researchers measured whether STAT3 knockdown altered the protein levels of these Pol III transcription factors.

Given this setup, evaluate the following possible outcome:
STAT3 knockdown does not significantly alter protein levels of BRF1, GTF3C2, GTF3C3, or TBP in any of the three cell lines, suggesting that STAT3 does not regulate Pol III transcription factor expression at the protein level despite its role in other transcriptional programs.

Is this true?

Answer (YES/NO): YES